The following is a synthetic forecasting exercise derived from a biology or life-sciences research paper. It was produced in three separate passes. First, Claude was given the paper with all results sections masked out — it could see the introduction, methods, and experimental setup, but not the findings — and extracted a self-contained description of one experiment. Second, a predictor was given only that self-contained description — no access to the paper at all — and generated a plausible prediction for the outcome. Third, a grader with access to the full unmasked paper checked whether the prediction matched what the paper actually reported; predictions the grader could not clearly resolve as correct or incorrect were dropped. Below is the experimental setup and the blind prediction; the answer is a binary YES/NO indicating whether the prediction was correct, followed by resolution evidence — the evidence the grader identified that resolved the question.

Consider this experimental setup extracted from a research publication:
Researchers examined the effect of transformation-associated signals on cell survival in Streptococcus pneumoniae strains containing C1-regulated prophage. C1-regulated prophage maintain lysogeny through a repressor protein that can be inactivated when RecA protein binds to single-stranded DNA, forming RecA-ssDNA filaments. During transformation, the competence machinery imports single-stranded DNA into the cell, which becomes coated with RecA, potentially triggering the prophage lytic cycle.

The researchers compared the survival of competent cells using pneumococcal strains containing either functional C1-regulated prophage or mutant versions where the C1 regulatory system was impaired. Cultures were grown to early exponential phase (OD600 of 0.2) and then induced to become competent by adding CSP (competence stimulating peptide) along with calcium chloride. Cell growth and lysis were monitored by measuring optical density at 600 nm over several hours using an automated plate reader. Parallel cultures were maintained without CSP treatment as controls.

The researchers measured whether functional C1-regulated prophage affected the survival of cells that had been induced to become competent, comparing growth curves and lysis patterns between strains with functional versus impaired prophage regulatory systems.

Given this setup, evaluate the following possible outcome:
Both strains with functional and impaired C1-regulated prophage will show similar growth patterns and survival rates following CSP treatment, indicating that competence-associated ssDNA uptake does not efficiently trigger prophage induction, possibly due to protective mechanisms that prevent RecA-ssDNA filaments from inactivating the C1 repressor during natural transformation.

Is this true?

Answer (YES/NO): NO